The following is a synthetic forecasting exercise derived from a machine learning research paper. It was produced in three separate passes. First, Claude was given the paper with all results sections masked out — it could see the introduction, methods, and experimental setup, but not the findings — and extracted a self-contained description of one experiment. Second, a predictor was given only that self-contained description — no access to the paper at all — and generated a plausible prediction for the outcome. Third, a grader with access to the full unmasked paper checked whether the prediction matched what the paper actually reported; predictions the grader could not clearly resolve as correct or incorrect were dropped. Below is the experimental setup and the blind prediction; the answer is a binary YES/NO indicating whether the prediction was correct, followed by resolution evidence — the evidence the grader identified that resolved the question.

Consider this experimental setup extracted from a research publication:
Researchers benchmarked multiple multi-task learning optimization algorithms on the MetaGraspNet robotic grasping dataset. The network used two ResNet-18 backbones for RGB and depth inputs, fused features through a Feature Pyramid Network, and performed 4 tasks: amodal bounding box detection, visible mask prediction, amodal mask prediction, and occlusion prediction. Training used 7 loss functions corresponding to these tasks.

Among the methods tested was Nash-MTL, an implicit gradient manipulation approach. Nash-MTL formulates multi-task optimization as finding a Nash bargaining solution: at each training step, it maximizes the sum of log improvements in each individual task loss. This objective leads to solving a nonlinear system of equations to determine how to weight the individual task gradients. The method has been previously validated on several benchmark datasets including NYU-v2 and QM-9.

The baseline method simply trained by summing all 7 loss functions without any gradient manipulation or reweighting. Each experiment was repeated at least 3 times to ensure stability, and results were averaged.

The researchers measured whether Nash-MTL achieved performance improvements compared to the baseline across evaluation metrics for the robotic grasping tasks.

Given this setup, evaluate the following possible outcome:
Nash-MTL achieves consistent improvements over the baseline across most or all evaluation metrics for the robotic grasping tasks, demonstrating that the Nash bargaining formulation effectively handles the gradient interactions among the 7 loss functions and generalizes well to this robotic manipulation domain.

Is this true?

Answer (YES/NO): NO